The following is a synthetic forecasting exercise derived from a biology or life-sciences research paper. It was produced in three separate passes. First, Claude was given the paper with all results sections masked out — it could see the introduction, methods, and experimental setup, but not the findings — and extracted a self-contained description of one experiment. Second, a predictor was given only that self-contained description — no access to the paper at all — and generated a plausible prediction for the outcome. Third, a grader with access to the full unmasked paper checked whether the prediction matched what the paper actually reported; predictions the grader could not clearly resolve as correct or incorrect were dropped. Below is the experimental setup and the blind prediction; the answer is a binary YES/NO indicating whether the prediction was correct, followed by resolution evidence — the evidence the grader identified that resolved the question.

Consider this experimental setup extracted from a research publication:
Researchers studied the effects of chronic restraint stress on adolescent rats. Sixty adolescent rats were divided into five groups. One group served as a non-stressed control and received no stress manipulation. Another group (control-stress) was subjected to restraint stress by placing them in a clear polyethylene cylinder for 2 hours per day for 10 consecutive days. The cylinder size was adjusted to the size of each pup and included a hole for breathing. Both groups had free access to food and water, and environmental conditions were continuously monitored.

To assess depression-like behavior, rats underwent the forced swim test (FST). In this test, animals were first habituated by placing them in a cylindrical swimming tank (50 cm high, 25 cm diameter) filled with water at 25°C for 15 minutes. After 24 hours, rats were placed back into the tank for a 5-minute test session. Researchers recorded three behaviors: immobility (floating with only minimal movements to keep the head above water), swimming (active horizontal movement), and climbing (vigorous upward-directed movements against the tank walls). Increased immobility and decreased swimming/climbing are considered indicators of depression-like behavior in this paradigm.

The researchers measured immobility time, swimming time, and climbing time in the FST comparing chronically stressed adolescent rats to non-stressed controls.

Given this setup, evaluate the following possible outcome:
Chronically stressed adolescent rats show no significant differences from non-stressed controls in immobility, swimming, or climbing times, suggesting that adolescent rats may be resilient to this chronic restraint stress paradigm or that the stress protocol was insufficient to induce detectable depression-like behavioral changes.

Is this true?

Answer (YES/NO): NO